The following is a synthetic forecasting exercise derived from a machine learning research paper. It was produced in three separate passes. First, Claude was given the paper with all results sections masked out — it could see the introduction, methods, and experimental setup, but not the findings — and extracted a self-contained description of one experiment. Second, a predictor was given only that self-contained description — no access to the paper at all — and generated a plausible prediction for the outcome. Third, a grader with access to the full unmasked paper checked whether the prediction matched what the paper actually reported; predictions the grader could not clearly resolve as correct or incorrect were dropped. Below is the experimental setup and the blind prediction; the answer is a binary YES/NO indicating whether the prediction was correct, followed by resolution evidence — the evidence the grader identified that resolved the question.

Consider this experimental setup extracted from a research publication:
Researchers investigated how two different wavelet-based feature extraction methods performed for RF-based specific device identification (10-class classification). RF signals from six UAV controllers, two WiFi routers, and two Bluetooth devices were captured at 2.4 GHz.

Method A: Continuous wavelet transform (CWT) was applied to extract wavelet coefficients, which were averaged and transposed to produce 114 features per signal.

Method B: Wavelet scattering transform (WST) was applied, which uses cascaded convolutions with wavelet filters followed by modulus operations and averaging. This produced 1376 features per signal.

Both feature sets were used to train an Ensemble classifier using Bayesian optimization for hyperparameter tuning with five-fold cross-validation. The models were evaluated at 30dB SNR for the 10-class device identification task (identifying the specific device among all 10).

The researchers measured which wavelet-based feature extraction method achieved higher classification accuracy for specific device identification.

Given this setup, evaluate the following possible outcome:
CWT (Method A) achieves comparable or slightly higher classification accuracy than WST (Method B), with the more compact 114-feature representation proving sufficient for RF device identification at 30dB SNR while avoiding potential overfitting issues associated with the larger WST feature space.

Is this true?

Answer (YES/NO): NO